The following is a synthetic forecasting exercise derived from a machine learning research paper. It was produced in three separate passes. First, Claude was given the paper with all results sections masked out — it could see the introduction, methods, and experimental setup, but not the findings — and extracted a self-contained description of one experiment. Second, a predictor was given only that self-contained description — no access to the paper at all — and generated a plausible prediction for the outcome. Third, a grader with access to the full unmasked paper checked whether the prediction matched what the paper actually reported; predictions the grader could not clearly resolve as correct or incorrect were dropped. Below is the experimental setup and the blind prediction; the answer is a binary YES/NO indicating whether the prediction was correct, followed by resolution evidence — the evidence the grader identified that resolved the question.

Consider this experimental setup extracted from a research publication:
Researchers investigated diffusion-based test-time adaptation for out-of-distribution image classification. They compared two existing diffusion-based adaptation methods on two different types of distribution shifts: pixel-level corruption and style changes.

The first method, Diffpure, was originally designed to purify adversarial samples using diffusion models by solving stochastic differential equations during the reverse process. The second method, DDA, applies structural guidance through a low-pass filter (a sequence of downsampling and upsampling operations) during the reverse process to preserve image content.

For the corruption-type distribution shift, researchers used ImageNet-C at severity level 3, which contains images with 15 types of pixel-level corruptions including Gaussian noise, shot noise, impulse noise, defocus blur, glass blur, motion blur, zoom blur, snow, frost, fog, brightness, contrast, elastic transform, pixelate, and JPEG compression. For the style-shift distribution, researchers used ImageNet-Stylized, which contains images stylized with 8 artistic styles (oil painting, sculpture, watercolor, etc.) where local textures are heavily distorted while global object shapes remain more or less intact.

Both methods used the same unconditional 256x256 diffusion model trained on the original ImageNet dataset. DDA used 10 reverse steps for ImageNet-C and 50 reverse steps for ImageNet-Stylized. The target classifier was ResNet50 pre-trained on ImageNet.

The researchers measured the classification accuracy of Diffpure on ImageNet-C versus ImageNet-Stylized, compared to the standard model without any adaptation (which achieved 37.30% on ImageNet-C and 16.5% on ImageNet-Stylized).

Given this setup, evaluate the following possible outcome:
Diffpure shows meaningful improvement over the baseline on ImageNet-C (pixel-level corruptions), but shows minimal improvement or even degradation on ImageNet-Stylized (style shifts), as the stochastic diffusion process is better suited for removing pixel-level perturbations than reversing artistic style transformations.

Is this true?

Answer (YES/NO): NO